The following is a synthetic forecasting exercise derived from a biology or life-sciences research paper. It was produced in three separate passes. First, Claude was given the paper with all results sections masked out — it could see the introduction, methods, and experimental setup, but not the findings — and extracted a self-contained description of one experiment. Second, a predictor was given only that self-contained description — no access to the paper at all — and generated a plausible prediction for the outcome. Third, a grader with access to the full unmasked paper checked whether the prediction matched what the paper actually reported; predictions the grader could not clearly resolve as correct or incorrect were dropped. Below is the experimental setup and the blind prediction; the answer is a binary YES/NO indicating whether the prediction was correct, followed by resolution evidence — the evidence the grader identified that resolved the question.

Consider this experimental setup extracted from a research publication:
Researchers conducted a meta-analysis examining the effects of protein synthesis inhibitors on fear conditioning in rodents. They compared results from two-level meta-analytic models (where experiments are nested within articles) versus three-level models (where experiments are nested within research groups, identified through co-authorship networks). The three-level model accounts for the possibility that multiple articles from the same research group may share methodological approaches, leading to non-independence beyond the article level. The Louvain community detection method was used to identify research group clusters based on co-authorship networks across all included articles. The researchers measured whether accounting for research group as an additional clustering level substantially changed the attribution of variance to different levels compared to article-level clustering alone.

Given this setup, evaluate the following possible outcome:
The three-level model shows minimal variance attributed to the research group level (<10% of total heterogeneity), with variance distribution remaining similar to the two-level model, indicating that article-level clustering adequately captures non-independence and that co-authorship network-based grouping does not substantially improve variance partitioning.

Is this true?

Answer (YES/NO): YES